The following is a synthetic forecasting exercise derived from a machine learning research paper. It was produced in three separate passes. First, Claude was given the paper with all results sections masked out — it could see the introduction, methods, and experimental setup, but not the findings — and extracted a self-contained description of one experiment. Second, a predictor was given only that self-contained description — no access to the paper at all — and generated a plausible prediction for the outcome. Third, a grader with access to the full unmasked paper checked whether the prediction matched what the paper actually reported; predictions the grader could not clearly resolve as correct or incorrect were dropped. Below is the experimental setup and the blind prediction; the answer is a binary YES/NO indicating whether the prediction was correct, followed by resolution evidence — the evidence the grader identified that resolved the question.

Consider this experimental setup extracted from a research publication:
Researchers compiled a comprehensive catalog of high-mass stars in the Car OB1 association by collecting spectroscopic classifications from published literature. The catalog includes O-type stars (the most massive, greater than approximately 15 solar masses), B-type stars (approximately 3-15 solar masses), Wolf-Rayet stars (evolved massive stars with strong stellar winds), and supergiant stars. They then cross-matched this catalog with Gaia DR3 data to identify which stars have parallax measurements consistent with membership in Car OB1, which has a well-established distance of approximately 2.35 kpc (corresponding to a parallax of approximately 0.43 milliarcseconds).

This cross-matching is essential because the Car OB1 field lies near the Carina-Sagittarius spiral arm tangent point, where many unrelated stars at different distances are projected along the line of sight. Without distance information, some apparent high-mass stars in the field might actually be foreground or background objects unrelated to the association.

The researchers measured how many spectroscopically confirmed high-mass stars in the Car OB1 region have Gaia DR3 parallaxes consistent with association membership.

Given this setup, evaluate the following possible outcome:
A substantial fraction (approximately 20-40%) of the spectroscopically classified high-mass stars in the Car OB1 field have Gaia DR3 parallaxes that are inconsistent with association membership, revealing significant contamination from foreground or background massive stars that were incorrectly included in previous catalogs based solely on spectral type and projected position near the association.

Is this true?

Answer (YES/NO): NO